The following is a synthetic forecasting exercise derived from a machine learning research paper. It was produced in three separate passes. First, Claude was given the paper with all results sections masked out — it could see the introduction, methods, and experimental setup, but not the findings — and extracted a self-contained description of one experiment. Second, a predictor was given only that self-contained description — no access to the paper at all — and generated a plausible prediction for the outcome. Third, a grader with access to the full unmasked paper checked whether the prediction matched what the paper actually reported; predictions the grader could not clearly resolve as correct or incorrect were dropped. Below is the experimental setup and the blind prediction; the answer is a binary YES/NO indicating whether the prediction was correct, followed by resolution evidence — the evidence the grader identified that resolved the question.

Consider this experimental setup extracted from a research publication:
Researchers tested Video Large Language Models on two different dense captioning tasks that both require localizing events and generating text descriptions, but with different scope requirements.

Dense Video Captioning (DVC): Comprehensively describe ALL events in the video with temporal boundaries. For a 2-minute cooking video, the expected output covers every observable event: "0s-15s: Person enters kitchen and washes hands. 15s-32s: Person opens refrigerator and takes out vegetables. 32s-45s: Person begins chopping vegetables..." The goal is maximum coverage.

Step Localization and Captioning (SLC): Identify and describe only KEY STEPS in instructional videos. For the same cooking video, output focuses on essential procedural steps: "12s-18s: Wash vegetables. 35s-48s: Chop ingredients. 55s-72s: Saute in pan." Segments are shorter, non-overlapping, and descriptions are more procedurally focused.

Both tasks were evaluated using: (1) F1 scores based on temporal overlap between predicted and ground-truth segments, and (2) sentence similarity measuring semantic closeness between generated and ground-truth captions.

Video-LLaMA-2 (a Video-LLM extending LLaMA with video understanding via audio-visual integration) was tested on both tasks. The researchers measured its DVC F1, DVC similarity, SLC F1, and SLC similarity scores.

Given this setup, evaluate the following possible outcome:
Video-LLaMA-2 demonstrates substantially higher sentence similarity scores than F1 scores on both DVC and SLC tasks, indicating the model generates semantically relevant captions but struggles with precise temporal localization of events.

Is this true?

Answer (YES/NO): YES